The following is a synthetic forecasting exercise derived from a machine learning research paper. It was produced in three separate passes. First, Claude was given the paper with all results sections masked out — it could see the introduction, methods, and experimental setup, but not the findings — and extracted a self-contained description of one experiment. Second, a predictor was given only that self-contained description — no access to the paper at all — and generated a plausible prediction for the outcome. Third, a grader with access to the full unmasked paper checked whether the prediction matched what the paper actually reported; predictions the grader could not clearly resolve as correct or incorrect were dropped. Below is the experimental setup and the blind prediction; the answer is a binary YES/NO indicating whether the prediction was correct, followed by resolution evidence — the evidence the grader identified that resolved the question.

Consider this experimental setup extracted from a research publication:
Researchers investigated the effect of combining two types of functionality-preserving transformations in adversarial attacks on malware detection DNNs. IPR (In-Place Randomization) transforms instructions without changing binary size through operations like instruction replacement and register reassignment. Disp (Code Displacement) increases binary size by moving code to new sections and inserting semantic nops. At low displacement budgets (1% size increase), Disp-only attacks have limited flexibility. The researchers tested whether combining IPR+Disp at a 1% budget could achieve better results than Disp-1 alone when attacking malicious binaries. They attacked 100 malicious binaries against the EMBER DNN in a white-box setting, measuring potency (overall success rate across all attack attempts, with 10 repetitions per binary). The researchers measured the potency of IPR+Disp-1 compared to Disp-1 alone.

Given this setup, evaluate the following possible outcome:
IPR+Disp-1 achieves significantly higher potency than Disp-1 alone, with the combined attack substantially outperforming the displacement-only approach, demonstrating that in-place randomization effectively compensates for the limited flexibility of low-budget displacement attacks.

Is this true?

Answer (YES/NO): YES